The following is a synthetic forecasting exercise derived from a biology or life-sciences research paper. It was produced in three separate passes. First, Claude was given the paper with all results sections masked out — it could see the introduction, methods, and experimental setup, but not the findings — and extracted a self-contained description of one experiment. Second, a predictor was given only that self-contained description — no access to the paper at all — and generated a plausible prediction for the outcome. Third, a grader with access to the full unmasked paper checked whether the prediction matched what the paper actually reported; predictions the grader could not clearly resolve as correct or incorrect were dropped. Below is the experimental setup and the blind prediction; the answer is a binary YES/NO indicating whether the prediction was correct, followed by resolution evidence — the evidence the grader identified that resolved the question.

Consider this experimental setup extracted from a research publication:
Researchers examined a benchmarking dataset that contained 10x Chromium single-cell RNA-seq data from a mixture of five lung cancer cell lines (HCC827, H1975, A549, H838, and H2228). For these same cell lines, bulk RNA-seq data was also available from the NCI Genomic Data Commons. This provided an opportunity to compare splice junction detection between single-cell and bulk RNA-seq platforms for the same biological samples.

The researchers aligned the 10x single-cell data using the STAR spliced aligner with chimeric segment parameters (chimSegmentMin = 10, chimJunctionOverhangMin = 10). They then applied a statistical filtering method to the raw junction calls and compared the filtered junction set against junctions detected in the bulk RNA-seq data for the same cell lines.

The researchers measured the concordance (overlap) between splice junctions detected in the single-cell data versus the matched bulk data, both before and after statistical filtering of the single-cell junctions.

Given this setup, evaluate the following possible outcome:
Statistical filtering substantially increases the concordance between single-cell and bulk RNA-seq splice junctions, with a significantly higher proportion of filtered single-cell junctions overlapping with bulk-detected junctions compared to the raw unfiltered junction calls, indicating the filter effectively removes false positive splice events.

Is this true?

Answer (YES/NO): YES